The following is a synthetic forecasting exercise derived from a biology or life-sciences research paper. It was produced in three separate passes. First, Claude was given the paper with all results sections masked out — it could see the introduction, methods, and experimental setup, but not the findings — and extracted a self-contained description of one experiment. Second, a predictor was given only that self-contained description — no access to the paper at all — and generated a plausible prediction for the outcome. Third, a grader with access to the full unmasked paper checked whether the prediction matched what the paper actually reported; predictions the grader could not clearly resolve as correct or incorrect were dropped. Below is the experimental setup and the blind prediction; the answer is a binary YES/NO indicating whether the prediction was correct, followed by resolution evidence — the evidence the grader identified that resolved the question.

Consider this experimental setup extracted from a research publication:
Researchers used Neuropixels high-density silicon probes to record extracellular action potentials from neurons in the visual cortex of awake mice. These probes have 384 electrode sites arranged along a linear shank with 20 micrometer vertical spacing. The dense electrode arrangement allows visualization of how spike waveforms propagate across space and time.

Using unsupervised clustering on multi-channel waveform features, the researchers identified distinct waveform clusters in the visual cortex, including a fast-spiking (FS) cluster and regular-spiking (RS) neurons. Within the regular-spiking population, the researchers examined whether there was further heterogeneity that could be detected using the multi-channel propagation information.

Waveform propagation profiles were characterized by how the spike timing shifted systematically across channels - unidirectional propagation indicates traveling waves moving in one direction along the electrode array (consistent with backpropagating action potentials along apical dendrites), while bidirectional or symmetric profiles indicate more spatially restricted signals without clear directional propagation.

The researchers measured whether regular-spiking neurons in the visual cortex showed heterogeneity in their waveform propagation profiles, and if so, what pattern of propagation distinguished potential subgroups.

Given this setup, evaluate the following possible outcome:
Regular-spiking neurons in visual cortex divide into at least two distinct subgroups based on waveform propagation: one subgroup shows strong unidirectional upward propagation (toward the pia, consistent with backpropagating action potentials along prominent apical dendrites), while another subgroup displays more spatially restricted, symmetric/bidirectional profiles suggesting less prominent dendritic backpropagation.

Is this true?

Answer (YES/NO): YES